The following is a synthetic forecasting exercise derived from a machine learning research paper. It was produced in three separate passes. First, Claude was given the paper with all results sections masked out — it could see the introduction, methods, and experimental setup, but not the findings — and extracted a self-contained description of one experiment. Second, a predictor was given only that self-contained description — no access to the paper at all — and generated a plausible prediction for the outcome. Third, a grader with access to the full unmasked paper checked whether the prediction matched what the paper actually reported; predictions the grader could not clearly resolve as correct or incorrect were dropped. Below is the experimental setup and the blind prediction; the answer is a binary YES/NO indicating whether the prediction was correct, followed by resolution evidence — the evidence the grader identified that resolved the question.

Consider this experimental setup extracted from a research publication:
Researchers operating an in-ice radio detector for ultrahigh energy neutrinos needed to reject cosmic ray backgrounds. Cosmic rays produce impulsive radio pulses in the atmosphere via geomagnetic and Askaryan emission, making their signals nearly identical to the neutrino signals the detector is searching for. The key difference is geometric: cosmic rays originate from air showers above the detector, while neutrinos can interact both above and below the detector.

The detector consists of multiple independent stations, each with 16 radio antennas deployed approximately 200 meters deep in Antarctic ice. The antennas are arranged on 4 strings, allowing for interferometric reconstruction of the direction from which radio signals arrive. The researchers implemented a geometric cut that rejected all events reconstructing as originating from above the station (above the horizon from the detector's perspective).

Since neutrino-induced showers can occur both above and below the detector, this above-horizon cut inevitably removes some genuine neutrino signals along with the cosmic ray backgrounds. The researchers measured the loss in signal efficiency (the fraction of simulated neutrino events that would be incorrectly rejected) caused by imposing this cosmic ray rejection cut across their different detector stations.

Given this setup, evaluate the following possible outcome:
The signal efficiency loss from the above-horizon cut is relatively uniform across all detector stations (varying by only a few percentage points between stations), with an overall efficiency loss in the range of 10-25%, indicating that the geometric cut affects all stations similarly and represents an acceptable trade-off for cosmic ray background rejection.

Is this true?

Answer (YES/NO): NO